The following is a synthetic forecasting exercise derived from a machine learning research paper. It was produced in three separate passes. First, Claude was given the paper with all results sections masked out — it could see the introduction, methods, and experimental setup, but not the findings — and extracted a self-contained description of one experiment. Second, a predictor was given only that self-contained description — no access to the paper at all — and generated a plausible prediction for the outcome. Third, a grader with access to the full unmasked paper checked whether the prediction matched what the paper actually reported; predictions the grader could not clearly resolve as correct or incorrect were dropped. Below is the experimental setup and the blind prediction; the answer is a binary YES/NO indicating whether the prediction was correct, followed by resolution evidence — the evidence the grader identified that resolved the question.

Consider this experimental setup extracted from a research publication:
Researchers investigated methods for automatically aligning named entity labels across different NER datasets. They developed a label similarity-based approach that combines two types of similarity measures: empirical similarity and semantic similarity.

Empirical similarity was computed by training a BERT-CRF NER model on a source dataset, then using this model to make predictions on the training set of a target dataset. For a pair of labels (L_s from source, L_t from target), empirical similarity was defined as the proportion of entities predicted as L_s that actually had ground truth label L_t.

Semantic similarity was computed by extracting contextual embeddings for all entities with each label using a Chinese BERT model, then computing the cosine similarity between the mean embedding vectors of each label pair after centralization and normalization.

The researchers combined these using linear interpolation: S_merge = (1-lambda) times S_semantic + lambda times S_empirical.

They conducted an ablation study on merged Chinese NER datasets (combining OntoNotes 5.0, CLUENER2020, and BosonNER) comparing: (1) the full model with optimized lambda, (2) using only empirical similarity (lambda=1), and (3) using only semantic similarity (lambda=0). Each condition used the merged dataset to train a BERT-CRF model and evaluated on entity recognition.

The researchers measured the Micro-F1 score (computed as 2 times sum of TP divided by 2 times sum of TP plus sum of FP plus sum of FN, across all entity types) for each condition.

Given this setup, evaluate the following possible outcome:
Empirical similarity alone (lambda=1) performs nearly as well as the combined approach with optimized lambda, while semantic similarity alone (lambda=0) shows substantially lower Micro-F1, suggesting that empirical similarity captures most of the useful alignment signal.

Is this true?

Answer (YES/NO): NO